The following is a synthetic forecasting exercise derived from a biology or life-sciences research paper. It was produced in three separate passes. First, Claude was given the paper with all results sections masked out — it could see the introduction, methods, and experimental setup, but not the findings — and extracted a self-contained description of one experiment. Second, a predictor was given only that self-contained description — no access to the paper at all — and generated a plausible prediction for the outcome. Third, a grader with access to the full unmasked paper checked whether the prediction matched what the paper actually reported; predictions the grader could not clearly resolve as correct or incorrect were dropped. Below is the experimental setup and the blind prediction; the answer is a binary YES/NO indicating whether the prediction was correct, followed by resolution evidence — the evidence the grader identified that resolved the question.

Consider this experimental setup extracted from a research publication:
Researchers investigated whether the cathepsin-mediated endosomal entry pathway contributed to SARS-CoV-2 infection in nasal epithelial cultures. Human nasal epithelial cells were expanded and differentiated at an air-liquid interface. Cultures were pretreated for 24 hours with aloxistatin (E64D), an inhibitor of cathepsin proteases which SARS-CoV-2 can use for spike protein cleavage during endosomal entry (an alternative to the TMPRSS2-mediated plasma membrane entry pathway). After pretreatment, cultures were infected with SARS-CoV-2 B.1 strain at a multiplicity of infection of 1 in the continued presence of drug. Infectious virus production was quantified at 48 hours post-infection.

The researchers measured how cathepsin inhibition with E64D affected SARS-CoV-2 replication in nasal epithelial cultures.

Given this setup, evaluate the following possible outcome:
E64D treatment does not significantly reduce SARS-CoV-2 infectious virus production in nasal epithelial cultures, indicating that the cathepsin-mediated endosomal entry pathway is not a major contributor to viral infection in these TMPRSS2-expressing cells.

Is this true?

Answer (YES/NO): YES